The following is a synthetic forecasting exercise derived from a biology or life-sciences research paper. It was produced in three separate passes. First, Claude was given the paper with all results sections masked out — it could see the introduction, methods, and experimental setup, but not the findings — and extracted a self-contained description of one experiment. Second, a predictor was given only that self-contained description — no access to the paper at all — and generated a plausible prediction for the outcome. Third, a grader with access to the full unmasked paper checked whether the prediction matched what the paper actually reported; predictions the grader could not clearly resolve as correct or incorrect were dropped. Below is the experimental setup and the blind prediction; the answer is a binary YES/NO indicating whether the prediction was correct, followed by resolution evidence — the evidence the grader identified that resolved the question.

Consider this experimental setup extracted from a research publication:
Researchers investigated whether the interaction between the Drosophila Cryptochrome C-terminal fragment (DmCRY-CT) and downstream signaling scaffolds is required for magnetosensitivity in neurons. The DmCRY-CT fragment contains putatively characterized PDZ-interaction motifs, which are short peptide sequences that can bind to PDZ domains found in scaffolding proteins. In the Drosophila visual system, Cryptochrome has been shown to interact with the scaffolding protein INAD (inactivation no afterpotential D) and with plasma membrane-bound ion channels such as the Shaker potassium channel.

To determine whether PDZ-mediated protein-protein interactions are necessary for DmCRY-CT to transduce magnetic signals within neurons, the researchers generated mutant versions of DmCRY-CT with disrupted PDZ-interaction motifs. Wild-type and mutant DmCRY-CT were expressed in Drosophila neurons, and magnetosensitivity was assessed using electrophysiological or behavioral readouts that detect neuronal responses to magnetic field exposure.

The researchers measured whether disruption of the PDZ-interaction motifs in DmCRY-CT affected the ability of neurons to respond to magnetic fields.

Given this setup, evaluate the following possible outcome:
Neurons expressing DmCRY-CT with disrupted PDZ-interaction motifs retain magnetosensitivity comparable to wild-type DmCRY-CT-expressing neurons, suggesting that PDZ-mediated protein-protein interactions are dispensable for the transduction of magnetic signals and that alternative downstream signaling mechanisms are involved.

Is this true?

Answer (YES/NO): NO